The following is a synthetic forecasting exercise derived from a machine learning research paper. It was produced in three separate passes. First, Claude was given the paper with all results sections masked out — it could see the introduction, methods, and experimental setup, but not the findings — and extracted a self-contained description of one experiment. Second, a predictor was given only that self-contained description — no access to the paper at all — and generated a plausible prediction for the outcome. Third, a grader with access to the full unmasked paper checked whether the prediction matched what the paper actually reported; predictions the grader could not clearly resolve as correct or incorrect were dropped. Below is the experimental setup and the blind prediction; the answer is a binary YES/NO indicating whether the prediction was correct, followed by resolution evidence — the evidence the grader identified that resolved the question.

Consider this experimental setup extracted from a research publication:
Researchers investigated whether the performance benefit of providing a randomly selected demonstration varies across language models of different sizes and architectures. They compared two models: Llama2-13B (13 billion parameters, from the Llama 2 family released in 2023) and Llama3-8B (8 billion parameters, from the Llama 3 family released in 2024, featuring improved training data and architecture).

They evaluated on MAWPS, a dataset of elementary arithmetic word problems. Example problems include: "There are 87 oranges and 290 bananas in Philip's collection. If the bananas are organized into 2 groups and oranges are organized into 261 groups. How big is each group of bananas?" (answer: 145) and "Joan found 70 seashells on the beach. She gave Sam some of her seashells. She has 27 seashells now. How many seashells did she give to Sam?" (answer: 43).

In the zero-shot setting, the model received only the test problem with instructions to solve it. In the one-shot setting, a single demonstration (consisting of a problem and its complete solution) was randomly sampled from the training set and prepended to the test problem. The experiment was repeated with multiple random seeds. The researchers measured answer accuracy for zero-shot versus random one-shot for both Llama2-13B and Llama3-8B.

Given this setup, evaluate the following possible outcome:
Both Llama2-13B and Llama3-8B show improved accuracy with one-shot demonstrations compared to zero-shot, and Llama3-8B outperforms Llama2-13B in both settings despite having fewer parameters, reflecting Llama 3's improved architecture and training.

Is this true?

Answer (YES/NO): NO